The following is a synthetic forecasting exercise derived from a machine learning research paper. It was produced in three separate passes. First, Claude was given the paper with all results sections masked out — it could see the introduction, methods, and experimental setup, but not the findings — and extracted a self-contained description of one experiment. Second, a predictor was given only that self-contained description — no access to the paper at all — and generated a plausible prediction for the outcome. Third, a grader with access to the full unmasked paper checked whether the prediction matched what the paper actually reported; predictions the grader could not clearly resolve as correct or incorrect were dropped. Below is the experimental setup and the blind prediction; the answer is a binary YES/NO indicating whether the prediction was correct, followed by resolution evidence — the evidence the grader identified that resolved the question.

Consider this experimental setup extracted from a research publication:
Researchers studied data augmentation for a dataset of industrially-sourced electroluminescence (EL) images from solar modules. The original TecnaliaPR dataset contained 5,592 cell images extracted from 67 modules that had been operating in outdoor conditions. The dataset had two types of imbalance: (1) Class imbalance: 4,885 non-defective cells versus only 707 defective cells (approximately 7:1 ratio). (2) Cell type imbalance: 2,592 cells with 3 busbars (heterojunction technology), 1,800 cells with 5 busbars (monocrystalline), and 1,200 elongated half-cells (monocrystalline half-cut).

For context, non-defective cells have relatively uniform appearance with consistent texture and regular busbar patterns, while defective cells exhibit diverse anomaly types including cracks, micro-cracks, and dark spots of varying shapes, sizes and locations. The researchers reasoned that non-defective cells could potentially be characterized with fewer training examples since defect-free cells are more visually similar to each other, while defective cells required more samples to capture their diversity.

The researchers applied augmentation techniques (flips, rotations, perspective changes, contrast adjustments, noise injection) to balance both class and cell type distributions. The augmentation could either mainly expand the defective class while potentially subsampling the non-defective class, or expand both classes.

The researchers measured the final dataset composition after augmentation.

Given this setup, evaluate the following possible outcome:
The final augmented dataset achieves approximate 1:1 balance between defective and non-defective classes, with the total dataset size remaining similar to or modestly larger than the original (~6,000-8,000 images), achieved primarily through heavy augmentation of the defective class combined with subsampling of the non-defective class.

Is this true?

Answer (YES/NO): NO